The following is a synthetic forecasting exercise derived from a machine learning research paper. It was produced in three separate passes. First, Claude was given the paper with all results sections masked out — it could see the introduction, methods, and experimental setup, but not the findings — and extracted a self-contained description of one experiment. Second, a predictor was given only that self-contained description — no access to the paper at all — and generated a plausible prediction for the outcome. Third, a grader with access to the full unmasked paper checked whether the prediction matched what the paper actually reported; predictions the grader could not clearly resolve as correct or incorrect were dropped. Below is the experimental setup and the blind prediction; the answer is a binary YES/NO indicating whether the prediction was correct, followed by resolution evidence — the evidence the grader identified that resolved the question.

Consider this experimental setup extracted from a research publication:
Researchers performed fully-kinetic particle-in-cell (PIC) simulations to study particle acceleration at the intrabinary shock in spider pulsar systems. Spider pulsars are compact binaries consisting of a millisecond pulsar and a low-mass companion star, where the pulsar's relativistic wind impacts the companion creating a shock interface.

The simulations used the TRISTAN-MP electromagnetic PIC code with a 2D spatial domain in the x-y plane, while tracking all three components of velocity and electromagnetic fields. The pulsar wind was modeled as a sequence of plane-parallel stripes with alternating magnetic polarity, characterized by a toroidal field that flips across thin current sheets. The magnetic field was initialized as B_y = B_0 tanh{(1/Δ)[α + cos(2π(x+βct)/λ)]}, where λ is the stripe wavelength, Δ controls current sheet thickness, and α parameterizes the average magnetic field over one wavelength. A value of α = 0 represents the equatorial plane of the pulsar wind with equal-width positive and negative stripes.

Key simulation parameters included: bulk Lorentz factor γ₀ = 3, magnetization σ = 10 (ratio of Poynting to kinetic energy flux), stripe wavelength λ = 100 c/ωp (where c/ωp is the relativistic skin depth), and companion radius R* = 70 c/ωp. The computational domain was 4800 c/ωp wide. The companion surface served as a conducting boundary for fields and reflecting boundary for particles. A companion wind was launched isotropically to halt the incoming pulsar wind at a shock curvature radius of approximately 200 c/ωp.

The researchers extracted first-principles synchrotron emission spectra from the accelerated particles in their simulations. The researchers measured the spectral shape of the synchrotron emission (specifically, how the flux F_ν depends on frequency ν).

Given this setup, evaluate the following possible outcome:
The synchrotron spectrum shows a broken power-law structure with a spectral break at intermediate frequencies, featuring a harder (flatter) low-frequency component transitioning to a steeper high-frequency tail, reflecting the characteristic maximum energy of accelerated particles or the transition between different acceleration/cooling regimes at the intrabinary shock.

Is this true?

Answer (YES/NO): NO